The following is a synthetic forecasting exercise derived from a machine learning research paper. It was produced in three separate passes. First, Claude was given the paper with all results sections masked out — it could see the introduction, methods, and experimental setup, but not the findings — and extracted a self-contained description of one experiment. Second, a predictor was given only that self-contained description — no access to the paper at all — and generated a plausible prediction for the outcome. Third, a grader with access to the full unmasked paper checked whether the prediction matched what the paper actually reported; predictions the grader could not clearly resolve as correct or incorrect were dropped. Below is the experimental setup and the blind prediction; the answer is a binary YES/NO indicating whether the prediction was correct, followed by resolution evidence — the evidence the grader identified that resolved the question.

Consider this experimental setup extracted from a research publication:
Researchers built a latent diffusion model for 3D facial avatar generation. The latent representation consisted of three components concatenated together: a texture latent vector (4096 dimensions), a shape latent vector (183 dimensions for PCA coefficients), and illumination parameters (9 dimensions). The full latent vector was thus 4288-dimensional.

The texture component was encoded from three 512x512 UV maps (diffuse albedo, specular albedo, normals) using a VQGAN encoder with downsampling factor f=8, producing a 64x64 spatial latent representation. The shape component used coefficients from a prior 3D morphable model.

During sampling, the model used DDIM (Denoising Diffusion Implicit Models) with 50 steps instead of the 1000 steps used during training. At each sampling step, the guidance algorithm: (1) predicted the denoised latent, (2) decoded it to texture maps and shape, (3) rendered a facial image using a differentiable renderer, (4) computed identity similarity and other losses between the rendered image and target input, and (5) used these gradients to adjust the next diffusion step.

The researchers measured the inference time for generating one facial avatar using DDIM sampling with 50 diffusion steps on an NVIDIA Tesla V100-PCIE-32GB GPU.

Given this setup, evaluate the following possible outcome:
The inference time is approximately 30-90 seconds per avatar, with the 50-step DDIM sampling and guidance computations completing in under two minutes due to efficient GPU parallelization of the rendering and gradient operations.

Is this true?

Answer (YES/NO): YES